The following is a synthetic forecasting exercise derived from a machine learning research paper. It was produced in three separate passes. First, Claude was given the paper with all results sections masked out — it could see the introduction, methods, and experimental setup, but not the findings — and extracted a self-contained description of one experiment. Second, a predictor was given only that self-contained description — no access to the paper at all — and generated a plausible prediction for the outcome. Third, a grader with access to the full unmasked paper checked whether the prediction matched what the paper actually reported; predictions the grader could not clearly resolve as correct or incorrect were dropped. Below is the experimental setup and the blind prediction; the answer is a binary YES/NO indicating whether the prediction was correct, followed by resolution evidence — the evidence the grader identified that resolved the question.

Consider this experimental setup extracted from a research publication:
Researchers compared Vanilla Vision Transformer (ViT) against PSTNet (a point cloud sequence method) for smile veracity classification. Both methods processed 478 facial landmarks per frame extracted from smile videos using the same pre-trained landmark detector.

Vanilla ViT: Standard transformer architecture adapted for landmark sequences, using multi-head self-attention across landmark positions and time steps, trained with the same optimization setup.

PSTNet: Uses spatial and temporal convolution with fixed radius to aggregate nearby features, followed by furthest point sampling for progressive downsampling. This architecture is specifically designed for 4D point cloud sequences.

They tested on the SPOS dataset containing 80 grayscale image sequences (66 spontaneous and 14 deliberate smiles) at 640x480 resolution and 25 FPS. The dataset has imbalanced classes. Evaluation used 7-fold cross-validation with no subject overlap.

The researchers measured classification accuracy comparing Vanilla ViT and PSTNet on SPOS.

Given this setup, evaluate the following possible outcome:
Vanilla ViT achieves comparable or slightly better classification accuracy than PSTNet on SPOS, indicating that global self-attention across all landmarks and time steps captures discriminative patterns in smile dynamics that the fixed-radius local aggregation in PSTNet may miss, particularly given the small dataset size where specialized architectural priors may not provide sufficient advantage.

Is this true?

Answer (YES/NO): NO